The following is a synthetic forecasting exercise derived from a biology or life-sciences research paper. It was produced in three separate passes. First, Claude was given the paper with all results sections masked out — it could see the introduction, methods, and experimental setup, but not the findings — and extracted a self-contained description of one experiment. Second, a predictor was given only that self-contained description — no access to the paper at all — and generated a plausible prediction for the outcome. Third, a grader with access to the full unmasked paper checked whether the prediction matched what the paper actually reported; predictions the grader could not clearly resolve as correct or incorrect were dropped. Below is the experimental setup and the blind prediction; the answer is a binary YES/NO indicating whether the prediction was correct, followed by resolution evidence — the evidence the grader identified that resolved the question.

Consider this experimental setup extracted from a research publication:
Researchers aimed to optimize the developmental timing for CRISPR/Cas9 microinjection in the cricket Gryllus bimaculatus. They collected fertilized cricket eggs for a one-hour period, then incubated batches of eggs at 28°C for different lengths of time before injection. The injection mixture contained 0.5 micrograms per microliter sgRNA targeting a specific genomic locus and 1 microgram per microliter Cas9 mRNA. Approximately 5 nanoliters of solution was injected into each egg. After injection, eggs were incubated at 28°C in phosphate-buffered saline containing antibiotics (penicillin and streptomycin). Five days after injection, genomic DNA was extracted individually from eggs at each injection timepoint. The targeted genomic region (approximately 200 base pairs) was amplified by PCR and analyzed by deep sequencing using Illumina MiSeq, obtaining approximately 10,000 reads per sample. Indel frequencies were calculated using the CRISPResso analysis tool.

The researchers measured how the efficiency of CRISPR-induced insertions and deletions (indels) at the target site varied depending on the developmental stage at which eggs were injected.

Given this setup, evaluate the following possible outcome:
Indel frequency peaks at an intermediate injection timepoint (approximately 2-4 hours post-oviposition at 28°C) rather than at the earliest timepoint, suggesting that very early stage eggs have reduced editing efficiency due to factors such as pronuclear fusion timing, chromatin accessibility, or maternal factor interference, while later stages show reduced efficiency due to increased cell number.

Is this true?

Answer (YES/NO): NO